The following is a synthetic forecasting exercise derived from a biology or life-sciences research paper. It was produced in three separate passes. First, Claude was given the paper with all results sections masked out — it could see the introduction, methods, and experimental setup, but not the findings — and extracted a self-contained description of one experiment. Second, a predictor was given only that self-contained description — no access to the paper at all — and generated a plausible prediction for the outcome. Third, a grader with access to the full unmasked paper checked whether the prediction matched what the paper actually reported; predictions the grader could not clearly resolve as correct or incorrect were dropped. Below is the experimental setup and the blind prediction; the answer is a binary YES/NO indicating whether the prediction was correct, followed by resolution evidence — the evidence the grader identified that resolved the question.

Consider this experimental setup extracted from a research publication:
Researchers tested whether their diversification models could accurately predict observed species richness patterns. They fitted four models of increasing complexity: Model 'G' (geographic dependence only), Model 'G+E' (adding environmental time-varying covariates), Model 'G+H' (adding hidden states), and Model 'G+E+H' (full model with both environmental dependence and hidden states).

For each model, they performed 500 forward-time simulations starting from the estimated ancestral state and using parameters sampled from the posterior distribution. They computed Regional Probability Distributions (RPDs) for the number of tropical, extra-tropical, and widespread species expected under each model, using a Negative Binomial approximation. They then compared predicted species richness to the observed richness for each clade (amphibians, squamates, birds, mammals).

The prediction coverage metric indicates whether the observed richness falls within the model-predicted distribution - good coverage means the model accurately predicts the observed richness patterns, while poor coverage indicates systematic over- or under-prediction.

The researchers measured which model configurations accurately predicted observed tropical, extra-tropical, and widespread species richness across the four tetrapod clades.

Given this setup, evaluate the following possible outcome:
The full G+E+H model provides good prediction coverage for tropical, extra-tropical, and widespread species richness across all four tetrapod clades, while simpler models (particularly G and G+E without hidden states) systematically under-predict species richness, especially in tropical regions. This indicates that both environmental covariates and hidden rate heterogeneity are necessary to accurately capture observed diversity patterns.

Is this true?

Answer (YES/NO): NO